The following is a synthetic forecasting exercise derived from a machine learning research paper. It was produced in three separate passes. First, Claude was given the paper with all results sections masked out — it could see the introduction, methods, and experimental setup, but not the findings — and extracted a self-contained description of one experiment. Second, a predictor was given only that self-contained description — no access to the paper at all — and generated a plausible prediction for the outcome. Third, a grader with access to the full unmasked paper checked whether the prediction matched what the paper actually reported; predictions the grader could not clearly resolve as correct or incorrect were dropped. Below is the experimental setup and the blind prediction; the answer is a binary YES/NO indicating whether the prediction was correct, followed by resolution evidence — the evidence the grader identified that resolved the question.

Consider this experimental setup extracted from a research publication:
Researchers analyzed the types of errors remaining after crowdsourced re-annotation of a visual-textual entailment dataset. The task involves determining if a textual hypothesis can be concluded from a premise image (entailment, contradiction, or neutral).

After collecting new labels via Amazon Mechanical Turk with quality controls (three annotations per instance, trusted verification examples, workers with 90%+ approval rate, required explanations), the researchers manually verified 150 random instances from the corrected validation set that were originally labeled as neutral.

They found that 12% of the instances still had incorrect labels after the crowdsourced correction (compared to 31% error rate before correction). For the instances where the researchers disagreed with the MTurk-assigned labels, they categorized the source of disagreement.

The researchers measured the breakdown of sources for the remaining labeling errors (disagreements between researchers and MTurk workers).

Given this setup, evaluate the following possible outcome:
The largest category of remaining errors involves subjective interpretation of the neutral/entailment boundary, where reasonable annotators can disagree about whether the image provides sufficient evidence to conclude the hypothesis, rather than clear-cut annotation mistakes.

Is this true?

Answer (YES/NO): YES